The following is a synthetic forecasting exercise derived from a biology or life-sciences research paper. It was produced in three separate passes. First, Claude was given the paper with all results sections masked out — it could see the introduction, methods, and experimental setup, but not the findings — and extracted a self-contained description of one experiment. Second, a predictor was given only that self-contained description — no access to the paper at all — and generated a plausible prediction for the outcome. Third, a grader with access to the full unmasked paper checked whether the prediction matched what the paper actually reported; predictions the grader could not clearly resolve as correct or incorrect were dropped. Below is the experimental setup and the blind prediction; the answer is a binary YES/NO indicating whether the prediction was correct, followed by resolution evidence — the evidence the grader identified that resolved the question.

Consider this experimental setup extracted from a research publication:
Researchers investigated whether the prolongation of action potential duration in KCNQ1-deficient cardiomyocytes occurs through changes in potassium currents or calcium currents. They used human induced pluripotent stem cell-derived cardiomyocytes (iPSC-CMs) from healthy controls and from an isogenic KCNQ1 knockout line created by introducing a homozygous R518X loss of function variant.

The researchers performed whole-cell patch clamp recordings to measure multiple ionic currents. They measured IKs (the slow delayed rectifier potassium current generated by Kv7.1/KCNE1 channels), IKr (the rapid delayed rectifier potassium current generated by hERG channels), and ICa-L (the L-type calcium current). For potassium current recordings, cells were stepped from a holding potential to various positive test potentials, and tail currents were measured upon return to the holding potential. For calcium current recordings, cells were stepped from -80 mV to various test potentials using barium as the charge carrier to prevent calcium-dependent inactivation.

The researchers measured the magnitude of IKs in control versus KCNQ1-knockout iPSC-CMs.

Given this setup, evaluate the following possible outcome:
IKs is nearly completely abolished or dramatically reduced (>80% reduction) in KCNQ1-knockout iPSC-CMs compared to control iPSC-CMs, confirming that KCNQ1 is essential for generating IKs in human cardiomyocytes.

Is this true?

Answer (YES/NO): YES